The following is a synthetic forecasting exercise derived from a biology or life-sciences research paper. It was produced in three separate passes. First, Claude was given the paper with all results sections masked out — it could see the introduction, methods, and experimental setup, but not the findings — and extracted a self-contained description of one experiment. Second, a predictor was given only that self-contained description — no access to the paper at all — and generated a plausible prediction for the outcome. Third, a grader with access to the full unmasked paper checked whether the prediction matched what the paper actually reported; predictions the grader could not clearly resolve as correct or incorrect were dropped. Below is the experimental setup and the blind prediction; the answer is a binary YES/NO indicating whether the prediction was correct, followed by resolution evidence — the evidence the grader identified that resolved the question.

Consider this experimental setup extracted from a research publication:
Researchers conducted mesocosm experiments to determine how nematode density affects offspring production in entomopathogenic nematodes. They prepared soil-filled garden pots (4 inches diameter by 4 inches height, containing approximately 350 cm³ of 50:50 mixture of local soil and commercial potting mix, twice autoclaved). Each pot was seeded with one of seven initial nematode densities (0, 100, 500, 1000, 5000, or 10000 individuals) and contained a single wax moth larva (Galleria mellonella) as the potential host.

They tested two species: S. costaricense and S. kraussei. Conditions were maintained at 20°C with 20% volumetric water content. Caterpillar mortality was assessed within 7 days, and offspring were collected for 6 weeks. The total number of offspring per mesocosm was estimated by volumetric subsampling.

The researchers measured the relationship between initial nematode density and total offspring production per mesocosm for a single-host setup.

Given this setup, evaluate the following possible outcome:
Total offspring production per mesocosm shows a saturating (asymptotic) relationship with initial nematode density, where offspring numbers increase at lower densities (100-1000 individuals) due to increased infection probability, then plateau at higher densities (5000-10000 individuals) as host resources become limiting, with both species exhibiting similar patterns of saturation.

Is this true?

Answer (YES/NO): NO